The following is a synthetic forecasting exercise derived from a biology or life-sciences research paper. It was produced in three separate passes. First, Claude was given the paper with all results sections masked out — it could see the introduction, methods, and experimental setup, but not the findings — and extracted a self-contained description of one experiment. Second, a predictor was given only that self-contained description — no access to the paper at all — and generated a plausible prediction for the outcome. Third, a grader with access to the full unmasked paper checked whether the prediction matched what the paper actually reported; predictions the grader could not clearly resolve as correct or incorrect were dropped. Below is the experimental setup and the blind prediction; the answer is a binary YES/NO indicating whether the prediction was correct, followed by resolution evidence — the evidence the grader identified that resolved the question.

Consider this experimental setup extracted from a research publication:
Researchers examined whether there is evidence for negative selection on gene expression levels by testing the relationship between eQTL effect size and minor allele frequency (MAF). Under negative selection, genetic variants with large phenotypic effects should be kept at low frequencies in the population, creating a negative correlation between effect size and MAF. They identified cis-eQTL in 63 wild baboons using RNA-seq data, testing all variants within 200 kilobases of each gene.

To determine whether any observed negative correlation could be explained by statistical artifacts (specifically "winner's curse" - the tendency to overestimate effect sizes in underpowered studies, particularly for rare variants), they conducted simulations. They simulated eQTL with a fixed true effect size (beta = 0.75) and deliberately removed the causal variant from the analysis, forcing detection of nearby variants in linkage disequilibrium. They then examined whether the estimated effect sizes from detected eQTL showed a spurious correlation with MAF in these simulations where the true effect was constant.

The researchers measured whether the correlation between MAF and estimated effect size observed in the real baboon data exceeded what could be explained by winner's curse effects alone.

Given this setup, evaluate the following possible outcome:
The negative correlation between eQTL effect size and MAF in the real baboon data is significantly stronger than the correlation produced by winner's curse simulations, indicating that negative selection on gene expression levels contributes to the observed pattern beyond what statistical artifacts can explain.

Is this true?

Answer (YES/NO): NO